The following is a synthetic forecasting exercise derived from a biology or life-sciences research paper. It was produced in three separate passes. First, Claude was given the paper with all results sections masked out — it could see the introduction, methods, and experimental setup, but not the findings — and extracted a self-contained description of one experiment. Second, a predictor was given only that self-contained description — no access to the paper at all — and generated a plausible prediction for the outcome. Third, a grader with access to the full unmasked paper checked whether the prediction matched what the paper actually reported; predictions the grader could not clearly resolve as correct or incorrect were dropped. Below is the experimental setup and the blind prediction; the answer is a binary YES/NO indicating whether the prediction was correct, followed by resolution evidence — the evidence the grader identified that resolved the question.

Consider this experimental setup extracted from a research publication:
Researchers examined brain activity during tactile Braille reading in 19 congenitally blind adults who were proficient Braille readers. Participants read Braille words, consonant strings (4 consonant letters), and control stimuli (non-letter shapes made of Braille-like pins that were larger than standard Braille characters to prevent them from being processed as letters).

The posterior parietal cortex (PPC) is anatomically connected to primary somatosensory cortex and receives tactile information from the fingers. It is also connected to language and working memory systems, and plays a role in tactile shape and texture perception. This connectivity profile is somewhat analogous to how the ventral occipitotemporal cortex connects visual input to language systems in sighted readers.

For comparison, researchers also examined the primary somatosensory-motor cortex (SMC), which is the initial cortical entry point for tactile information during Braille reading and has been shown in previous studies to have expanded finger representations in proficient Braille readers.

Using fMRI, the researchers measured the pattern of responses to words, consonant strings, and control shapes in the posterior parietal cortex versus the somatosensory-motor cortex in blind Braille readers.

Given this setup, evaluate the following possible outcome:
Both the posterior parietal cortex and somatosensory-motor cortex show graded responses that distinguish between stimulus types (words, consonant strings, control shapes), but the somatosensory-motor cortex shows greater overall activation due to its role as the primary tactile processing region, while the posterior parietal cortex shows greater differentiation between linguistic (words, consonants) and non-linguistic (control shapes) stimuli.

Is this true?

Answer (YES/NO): NO